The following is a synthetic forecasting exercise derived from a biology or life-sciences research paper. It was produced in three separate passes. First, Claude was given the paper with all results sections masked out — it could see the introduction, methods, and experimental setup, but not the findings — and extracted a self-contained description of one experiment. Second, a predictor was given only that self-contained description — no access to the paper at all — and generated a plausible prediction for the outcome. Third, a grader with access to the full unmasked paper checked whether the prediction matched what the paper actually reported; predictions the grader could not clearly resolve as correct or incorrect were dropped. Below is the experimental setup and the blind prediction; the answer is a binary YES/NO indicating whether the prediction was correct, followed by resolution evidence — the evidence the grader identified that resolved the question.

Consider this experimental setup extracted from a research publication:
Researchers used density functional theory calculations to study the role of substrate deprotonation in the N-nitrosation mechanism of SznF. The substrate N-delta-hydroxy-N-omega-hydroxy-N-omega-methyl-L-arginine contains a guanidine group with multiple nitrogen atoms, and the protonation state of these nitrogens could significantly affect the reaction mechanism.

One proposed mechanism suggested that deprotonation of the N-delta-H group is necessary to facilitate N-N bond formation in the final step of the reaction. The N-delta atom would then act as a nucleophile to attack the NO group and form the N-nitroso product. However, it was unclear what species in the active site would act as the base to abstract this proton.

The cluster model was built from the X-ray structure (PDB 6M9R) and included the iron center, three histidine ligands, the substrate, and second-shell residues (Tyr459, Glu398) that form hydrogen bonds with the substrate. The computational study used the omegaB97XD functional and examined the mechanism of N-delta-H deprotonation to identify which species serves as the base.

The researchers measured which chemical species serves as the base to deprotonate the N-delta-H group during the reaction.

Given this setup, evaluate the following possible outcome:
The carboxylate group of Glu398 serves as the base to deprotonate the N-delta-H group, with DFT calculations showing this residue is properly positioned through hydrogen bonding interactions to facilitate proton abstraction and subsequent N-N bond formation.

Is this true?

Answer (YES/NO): NO